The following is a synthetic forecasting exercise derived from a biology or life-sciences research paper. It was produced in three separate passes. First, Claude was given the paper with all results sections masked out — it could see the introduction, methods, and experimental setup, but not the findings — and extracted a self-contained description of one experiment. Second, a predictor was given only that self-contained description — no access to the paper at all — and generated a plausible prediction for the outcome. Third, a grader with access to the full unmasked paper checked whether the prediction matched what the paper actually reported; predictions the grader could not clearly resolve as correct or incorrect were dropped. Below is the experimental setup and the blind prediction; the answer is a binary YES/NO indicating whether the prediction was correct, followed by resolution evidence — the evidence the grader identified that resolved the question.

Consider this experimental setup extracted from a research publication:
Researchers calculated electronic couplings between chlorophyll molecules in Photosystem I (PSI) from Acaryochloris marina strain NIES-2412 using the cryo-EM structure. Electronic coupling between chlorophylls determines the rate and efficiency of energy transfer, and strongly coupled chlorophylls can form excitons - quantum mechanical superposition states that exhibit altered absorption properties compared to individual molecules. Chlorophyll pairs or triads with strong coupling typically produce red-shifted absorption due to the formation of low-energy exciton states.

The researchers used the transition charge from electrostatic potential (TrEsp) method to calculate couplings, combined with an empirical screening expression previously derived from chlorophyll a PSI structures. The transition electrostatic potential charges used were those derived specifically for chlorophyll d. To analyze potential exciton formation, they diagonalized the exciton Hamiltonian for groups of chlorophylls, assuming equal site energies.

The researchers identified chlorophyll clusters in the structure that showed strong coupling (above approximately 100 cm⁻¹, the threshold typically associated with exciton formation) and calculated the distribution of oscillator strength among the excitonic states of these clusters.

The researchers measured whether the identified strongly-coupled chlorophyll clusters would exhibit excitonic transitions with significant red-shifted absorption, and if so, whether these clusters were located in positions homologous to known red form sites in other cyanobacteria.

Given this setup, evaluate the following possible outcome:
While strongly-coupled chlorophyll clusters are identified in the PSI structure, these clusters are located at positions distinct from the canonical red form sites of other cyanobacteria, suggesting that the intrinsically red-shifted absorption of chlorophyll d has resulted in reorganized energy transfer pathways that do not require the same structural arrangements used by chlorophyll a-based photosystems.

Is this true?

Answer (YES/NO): NO